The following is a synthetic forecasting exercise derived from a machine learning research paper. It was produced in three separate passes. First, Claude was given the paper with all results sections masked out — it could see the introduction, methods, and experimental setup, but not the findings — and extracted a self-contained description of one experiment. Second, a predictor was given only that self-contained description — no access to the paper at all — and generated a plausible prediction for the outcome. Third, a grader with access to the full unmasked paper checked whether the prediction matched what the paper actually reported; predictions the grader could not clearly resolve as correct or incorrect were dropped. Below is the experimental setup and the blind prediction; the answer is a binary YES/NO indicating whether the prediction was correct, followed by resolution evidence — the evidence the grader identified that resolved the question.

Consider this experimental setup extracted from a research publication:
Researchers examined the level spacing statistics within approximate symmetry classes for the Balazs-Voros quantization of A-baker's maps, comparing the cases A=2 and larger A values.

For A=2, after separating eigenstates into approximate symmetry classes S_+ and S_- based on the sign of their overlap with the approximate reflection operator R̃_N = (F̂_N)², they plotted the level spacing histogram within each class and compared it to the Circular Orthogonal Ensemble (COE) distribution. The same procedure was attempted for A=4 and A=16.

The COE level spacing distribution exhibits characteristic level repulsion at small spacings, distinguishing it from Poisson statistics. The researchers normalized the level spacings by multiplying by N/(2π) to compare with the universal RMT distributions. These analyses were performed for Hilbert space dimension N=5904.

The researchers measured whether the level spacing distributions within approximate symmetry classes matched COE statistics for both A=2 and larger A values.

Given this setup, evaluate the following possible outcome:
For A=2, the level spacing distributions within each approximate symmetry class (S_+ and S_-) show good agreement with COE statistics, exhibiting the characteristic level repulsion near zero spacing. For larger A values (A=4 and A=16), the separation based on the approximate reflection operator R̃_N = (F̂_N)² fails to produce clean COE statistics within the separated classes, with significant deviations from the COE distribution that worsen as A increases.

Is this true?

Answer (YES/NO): YES